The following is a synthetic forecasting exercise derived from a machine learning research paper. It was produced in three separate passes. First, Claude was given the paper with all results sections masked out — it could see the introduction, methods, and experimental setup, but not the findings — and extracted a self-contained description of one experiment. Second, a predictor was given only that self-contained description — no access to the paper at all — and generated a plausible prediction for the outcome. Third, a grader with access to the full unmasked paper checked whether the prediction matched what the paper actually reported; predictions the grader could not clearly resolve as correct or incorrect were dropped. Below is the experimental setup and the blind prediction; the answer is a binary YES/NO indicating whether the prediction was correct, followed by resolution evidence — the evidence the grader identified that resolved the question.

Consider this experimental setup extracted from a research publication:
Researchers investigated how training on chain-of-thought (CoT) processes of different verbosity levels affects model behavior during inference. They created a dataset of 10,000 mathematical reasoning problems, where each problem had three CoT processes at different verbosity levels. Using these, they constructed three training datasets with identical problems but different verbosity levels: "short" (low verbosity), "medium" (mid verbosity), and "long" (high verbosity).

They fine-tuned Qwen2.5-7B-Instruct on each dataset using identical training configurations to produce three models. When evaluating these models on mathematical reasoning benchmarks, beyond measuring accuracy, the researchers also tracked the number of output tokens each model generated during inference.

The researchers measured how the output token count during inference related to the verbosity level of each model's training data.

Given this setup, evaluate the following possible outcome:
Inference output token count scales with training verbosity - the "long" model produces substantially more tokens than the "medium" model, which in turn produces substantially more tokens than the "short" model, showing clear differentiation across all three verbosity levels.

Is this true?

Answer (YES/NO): YES